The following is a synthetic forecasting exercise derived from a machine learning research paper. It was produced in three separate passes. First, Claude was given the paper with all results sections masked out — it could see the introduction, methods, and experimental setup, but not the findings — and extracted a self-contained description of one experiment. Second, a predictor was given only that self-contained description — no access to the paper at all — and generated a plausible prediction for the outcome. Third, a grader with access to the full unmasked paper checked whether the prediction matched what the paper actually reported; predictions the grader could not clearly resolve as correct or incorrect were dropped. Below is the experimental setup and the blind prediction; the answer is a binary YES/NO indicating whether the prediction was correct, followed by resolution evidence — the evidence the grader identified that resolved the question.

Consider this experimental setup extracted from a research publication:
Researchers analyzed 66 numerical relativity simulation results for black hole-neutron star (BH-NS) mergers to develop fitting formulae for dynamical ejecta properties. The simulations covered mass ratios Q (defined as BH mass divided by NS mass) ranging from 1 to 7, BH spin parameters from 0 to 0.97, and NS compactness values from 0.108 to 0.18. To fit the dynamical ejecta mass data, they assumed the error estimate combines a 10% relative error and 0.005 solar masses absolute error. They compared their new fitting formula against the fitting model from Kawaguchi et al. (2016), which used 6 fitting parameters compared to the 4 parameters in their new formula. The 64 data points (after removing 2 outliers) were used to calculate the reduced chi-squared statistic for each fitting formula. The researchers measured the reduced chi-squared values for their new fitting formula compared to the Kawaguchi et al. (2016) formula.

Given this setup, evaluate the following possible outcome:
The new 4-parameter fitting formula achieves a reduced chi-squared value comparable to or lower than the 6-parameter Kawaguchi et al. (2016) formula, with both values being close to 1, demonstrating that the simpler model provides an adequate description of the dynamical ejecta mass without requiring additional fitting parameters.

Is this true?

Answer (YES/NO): NO